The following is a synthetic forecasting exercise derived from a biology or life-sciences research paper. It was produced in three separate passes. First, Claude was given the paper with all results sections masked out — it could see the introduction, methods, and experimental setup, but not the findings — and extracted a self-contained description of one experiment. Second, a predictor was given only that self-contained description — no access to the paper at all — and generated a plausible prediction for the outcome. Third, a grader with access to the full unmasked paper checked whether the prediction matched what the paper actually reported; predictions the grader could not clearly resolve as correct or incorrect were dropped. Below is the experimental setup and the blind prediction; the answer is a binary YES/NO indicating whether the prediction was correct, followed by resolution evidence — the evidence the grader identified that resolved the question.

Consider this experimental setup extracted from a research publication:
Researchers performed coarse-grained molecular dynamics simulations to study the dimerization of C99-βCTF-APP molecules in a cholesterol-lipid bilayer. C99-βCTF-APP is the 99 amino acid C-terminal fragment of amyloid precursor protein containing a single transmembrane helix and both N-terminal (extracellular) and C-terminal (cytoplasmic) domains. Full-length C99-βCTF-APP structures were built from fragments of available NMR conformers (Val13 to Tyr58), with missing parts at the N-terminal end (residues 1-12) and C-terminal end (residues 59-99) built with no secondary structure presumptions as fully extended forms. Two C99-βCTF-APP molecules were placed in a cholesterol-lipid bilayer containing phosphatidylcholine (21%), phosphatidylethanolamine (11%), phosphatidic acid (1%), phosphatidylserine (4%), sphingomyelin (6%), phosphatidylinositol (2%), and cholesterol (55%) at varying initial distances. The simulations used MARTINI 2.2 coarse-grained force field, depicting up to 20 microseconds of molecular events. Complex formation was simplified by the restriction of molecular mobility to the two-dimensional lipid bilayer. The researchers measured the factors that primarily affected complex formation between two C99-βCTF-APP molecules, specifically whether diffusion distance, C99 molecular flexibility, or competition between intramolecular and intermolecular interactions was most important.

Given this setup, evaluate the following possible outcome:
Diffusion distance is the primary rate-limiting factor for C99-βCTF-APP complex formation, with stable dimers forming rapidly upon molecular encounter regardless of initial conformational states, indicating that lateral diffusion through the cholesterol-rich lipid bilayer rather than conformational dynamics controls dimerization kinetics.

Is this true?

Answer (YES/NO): NO